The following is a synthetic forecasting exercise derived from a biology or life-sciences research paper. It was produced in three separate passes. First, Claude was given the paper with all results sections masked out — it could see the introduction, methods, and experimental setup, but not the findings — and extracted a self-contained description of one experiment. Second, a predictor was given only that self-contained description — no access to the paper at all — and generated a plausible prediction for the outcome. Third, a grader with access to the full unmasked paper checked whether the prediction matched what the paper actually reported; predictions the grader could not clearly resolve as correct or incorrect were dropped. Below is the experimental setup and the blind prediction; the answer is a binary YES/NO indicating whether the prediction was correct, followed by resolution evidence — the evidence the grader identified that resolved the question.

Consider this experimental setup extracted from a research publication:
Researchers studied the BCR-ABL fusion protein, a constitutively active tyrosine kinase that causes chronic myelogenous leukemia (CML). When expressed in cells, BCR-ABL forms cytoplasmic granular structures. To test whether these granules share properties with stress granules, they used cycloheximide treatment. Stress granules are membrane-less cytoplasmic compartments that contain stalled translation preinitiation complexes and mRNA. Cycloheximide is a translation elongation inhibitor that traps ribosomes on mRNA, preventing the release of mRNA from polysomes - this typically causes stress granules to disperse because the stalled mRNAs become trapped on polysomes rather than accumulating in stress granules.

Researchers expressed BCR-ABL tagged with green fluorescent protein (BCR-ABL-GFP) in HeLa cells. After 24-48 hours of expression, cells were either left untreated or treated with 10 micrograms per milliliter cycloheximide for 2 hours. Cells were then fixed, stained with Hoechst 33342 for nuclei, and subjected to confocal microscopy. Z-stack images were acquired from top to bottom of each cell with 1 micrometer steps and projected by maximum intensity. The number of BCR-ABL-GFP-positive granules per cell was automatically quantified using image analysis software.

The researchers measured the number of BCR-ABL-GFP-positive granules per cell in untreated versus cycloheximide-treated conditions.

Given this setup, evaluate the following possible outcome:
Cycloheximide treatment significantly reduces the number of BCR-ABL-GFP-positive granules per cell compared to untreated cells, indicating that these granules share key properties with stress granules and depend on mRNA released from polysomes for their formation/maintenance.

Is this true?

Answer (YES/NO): YES